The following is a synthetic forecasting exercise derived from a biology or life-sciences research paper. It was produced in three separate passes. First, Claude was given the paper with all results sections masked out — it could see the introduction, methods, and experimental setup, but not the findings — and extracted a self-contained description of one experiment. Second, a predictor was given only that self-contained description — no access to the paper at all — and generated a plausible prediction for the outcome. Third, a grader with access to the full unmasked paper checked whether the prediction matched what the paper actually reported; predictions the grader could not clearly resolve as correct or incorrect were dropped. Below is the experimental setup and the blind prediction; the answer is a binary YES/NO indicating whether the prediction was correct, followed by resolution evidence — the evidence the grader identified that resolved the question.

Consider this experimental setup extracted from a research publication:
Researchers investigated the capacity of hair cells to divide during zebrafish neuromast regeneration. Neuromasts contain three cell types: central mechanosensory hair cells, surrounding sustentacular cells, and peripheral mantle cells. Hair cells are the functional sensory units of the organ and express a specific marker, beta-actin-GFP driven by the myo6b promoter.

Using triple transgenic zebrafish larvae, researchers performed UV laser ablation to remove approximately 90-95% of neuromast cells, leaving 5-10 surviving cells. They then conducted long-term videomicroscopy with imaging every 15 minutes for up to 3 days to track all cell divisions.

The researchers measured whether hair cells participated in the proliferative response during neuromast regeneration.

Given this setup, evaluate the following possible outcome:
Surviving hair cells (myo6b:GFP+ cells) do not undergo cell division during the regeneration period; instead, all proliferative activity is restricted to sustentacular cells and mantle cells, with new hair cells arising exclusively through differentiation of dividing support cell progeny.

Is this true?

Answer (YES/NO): YES